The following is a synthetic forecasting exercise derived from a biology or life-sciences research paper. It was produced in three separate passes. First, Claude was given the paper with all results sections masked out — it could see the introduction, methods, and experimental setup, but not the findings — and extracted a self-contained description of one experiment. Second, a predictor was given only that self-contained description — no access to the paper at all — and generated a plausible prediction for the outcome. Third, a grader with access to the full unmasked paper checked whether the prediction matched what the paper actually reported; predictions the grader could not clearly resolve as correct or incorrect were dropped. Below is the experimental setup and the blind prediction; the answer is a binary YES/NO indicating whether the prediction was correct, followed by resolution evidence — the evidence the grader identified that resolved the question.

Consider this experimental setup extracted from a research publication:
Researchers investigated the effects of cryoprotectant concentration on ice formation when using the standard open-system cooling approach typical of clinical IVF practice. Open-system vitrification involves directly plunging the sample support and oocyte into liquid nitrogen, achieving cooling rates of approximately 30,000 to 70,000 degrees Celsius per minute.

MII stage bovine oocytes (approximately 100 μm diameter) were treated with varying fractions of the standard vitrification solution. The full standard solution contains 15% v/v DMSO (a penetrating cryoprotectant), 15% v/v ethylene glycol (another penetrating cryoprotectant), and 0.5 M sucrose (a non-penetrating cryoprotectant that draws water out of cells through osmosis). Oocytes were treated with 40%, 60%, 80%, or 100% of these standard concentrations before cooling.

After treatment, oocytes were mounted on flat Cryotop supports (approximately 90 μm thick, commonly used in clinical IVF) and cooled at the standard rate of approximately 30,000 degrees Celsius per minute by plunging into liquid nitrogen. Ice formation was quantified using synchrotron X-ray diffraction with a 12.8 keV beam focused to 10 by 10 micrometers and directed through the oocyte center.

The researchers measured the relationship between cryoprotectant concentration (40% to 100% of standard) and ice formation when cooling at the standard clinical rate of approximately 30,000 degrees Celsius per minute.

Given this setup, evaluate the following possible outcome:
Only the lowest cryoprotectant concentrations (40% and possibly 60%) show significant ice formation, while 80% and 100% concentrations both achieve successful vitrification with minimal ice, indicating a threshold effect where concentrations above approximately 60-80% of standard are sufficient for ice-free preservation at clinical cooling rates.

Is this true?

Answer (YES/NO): NO